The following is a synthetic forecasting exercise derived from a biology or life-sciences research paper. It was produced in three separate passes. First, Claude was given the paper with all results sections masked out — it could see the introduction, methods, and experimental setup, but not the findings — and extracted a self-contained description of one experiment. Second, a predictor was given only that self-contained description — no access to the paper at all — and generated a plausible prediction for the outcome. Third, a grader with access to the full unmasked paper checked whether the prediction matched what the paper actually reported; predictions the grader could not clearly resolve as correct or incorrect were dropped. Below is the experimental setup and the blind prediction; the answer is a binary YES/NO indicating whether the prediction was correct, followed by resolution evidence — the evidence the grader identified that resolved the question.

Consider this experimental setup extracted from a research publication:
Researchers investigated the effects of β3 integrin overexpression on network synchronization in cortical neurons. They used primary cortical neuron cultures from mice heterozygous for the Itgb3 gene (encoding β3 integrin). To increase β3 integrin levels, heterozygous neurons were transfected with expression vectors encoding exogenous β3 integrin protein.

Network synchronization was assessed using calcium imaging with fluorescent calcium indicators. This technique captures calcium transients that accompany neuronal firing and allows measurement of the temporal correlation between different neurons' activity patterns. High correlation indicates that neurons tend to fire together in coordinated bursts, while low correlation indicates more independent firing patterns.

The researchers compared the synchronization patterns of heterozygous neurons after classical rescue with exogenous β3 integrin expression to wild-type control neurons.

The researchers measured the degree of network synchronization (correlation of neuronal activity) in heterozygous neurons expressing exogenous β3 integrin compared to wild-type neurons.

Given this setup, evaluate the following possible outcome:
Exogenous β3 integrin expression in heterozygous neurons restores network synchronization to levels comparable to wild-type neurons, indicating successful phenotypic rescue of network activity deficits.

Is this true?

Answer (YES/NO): NO